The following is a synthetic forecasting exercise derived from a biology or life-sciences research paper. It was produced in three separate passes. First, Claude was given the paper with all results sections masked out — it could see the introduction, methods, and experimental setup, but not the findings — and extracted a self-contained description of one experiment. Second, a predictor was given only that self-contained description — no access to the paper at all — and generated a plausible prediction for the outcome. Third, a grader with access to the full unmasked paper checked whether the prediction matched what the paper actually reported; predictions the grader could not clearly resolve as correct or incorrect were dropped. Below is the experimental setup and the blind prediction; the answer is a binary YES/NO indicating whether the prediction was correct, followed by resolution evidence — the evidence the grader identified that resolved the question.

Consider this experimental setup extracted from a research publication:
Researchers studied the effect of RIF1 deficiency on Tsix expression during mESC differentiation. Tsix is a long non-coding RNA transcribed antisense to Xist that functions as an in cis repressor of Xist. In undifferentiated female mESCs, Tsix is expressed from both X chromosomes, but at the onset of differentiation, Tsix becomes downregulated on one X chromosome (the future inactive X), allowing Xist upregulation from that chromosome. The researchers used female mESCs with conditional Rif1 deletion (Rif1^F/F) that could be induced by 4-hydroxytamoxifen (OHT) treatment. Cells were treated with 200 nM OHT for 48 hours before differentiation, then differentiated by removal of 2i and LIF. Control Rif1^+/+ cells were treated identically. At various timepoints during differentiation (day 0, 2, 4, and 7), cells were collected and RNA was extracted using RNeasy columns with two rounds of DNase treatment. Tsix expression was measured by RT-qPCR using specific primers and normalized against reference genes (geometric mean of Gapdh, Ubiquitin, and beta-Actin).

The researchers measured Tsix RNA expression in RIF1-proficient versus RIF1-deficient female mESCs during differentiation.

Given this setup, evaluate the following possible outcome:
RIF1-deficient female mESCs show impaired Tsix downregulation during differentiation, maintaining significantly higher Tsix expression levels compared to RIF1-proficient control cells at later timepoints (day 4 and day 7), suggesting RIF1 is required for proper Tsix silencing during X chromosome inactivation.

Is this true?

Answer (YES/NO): NO